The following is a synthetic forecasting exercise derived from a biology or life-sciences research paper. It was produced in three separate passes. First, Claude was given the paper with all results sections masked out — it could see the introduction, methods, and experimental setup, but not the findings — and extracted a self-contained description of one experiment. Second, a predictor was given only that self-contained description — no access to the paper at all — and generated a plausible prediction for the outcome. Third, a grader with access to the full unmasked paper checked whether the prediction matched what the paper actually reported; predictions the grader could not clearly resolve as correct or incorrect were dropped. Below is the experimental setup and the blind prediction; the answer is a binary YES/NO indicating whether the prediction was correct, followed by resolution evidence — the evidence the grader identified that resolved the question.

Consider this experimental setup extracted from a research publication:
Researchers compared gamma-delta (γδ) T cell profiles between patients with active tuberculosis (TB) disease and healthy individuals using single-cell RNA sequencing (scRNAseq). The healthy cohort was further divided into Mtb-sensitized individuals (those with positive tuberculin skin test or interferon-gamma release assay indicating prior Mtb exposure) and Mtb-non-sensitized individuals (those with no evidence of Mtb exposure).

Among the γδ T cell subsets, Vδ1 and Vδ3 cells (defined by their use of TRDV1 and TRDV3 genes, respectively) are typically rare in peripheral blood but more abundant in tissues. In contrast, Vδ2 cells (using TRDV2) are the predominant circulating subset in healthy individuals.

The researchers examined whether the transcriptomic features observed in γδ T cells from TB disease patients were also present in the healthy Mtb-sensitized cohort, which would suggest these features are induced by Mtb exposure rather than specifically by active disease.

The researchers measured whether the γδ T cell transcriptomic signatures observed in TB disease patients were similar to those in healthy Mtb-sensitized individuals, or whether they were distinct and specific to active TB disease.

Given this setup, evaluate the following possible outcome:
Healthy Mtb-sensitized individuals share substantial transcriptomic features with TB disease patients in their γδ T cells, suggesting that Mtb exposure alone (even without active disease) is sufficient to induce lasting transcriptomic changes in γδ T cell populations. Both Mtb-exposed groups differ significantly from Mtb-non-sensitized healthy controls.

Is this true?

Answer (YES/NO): NO